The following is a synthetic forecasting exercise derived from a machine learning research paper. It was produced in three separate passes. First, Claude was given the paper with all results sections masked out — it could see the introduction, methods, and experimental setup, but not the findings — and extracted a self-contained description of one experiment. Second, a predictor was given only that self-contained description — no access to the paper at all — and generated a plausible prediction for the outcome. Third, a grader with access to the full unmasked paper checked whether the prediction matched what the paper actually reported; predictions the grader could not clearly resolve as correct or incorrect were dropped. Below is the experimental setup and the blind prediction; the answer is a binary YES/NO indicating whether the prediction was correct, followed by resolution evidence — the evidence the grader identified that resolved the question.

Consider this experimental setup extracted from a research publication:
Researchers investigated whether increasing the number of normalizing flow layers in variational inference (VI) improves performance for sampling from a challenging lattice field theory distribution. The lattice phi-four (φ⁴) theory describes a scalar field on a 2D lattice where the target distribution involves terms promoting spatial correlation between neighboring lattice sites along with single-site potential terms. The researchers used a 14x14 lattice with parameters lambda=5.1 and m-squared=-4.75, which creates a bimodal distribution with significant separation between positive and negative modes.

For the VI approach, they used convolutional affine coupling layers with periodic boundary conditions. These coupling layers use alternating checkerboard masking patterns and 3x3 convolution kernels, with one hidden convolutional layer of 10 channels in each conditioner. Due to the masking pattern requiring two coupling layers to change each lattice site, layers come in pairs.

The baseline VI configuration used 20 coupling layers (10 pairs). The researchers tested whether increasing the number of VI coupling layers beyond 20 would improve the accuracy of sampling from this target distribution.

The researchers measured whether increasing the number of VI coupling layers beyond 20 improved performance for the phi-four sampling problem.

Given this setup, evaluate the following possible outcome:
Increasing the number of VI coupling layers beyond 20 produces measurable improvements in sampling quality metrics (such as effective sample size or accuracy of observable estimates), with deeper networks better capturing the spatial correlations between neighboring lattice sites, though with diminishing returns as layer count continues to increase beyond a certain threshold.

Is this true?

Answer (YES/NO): NO